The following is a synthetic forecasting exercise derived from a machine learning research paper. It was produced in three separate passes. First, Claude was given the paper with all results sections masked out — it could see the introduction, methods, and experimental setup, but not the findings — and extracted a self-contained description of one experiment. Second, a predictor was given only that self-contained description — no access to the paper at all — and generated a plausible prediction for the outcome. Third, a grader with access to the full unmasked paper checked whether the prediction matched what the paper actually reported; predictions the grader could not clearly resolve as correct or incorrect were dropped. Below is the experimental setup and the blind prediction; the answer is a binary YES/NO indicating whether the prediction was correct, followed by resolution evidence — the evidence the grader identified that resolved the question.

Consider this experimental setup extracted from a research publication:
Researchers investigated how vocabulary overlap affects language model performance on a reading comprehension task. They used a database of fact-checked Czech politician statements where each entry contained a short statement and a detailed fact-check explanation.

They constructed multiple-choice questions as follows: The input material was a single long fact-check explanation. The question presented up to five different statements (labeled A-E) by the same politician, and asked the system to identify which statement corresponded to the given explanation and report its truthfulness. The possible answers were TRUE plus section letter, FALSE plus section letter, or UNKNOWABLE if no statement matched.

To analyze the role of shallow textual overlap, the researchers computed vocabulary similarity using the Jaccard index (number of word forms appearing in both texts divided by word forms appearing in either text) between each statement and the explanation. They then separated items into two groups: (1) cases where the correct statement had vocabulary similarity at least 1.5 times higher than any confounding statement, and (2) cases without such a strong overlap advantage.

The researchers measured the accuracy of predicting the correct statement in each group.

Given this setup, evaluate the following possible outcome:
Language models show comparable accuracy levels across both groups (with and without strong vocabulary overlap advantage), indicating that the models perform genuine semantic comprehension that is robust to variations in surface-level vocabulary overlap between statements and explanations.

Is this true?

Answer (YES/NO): NO